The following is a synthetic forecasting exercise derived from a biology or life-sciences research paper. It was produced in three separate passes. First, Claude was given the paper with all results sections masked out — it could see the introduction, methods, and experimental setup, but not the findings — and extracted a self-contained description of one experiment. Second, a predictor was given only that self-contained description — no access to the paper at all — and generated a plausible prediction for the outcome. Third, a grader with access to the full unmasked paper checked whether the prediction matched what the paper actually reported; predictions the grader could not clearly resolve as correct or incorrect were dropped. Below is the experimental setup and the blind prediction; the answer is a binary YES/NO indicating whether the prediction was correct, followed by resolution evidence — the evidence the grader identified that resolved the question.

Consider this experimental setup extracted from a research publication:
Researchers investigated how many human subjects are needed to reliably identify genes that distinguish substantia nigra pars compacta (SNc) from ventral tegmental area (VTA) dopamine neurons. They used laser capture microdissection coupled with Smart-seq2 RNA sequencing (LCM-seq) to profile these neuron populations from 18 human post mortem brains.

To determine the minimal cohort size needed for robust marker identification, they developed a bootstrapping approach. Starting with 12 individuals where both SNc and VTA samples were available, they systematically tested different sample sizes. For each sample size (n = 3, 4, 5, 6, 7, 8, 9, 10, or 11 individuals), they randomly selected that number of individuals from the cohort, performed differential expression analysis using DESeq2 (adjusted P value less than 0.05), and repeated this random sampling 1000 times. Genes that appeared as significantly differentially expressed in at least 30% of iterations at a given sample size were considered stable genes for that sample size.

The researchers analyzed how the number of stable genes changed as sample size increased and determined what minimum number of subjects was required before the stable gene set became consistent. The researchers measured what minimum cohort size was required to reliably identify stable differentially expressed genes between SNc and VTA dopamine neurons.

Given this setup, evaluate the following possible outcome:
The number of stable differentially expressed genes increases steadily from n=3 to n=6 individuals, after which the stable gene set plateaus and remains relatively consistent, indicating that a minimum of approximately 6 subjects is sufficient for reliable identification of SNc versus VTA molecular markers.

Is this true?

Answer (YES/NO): NO